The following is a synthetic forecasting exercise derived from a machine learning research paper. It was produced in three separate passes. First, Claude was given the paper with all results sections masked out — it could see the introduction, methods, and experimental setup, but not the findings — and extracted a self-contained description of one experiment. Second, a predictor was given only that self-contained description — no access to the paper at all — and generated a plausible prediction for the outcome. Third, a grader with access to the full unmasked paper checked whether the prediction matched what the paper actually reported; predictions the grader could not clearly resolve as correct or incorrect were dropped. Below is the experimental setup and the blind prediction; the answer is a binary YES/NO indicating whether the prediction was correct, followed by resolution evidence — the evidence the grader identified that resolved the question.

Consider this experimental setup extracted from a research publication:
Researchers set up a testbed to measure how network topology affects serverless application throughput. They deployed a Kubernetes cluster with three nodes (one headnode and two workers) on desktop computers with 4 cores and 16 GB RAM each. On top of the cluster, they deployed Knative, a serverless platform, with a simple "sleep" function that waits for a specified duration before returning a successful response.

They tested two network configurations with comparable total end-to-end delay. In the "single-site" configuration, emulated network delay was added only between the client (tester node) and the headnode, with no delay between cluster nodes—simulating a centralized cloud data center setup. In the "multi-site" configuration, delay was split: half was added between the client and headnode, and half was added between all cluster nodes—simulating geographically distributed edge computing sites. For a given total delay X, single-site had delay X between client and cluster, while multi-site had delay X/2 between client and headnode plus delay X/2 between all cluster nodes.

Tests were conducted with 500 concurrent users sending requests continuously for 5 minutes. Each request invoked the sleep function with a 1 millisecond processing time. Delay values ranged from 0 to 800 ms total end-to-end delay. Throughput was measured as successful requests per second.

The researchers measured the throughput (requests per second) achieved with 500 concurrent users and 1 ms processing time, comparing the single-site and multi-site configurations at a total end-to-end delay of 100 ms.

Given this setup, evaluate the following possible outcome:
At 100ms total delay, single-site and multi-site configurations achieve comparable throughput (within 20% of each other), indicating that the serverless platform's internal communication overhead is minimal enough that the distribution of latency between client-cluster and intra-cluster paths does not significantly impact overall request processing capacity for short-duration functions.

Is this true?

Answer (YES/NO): YES